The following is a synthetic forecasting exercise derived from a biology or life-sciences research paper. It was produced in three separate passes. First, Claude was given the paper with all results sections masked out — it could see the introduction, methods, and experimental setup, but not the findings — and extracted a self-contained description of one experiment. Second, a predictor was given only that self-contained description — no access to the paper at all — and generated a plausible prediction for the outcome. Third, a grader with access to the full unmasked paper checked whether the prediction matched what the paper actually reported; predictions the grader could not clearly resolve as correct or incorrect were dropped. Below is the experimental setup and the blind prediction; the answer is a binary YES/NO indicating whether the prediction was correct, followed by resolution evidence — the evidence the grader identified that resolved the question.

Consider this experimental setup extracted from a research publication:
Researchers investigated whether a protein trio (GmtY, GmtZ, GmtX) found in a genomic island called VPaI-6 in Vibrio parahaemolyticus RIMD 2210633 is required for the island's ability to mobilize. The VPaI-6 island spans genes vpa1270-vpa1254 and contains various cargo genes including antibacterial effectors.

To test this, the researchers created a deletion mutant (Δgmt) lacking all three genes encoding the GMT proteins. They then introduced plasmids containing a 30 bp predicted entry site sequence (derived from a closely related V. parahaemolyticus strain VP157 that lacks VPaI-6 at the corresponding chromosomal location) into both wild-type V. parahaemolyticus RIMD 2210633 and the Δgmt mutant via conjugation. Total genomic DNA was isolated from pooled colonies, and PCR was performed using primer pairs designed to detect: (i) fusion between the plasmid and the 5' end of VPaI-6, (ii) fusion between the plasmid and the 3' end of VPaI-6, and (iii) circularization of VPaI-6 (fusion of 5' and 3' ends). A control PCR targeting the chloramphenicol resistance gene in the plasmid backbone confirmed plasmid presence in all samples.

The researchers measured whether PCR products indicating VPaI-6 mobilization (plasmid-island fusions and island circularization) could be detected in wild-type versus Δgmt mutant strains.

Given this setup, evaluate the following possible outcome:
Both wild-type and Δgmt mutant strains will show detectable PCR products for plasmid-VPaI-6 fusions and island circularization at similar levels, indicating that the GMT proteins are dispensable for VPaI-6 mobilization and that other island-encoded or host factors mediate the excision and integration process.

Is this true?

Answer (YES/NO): NO